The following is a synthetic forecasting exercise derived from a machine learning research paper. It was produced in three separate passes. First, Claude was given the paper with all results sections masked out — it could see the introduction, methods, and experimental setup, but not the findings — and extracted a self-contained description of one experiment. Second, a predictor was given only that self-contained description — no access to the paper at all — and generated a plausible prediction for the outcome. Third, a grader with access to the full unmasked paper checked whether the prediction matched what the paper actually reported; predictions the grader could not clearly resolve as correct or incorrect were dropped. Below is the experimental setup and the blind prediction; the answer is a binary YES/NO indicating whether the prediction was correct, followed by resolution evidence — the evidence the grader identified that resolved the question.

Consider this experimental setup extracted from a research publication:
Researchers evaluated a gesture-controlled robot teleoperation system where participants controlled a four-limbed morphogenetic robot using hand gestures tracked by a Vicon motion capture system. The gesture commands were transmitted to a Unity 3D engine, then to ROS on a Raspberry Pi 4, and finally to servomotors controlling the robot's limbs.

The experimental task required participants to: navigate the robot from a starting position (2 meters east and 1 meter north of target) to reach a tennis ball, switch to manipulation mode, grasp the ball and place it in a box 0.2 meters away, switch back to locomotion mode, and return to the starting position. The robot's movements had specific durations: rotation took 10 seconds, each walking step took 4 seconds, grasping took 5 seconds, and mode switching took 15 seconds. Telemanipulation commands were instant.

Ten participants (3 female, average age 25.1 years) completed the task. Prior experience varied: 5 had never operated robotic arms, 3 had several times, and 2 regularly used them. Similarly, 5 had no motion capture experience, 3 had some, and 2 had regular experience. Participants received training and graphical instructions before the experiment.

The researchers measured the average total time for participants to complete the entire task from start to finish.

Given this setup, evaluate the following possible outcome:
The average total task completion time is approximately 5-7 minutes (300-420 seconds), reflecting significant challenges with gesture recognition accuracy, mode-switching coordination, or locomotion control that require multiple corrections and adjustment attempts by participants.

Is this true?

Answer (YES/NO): NO